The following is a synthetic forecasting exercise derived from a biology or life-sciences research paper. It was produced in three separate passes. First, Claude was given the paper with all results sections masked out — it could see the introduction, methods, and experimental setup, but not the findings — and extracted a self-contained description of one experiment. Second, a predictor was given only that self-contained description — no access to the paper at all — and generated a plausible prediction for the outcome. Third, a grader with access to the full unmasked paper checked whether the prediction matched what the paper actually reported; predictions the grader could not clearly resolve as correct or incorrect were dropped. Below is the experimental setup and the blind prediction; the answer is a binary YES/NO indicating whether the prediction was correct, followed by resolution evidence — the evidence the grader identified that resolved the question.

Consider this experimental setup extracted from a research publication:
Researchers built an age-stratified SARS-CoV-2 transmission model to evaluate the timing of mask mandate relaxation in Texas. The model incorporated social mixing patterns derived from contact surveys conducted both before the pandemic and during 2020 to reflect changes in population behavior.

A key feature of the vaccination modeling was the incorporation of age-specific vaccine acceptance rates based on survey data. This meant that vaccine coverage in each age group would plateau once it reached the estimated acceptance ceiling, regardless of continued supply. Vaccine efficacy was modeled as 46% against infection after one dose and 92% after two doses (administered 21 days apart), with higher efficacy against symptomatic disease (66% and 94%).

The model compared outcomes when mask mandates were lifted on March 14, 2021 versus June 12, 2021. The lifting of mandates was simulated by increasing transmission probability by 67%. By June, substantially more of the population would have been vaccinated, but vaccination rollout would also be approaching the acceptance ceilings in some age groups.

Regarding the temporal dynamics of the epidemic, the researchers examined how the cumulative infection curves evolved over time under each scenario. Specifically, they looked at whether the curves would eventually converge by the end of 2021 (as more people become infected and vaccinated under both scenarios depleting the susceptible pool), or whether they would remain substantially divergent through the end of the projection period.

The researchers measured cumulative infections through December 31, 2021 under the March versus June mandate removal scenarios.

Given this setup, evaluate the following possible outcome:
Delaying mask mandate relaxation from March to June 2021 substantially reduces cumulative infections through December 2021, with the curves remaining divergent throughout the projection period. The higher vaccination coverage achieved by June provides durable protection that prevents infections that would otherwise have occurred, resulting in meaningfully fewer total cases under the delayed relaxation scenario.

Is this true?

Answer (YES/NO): YES